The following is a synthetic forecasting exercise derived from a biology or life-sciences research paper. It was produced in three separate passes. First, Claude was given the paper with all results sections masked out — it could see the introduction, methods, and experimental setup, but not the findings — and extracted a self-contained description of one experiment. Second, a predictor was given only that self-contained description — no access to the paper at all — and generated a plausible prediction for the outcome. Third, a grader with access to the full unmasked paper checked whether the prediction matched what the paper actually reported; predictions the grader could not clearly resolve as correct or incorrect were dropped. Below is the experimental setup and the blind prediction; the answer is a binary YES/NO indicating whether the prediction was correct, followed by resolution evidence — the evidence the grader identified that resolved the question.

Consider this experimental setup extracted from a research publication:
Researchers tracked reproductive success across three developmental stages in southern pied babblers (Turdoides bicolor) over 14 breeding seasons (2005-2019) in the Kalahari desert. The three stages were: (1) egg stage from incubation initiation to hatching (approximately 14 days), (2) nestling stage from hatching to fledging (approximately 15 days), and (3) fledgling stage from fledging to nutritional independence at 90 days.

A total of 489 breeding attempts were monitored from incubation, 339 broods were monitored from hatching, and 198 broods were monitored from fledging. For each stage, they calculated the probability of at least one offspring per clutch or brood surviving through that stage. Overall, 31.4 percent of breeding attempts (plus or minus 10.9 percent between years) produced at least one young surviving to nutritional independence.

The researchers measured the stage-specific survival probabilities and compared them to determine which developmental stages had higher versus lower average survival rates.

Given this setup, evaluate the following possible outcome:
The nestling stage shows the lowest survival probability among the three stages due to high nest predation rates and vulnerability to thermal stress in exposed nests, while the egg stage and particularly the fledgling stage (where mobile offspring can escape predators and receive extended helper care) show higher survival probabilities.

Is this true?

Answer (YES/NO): YES